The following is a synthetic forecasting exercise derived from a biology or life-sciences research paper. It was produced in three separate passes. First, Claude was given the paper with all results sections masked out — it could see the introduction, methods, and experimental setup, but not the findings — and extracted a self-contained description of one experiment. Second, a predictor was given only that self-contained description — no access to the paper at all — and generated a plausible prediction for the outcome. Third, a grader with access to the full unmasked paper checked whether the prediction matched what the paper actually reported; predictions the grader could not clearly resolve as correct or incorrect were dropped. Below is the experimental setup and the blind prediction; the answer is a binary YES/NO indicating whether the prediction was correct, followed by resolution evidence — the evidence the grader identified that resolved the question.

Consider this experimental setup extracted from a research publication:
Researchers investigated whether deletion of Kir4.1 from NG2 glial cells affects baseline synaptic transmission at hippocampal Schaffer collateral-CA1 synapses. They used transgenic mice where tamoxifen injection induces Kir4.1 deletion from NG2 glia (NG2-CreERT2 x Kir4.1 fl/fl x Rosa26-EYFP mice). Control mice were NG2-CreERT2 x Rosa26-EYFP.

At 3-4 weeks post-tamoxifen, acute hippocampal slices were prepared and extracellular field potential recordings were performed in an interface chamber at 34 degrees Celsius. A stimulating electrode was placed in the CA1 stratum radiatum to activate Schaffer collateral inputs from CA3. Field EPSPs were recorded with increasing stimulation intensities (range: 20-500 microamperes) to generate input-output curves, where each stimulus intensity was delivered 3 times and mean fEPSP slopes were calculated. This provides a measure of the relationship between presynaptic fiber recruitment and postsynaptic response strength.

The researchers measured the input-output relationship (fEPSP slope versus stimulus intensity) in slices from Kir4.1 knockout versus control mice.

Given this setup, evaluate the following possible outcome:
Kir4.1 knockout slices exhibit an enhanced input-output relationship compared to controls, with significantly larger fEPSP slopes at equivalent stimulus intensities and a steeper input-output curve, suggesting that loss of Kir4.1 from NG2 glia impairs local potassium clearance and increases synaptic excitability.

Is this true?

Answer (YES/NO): NO